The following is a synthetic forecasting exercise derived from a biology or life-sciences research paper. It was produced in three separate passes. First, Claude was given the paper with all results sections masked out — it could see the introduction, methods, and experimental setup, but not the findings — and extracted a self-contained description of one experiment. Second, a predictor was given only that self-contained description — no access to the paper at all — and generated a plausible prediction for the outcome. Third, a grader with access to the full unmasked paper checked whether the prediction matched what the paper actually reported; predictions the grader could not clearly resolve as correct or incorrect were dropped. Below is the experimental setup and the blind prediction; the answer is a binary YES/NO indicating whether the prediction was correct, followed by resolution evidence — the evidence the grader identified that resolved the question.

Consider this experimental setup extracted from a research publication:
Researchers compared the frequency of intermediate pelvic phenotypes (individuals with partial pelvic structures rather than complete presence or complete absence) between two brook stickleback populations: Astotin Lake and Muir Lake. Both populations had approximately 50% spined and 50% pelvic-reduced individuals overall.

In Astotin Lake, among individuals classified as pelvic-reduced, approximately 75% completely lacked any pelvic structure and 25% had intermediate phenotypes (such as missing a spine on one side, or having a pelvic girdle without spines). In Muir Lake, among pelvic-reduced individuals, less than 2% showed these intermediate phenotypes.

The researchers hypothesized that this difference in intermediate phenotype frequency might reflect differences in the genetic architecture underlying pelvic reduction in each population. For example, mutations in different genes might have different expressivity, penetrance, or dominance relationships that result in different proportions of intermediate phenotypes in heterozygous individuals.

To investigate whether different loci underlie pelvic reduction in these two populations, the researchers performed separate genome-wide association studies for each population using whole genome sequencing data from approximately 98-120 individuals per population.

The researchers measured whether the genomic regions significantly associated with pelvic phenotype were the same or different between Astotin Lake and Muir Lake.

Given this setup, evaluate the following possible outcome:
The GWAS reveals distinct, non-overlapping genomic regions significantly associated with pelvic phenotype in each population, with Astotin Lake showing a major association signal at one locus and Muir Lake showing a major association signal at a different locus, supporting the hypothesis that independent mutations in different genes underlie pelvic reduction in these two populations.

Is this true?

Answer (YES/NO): NO